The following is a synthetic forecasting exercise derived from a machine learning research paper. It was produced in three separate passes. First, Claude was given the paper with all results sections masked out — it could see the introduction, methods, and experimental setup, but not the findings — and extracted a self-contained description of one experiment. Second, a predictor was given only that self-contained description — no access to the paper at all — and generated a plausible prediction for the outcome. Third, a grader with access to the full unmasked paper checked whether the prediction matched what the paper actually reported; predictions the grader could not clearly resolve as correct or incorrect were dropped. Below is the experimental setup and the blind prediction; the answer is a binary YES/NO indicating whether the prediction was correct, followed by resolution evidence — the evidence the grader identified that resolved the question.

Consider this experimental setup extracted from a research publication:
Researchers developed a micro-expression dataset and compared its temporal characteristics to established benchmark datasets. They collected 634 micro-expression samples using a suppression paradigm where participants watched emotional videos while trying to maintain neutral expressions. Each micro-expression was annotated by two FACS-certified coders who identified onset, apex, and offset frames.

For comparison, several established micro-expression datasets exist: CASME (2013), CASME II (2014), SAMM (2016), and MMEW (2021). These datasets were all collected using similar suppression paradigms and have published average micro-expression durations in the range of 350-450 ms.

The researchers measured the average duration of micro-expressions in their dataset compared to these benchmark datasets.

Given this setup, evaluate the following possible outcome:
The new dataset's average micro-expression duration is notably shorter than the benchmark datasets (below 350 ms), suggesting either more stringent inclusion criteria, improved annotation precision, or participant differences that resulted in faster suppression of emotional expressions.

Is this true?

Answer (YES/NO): NO